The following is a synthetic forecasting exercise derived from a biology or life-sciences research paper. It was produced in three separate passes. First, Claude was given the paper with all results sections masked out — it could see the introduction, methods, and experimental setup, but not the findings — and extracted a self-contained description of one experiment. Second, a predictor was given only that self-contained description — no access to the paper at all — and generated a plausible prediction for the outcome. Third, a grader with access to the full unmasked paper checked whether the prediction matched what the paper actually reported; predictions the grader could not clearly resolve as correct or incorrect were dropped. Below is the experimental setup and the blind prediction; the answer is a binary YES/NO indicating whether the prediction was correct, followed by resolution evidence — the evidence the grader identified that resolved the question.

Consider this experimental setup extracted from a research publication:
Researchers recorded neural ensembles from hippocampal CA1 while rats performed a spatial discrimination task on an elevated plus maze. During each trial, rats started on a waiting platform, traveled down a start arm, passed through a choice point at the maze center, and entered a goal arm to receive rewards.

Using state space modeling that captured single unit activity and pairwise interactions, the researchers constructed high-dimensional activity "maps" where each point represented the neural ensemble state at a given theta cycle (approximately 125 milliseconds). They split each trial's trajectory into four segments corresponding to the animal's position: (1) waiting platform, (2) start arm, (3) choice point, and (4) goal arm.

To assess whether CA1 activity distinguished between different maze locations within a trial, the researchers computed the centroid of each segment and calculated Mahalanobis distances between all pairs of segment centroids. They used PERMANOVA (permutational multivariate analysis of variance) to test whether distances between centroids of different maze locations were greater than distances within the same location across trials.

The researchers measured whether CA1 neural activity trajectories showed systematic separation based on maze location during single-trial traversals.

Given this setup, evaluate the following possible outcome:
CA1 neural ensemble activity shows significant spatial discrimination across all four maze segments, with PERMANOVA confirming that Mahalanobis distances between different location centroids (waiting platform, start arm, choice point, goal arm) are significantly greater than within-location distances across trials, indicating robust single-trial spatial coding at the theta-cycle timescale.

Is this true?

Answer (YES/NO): YES